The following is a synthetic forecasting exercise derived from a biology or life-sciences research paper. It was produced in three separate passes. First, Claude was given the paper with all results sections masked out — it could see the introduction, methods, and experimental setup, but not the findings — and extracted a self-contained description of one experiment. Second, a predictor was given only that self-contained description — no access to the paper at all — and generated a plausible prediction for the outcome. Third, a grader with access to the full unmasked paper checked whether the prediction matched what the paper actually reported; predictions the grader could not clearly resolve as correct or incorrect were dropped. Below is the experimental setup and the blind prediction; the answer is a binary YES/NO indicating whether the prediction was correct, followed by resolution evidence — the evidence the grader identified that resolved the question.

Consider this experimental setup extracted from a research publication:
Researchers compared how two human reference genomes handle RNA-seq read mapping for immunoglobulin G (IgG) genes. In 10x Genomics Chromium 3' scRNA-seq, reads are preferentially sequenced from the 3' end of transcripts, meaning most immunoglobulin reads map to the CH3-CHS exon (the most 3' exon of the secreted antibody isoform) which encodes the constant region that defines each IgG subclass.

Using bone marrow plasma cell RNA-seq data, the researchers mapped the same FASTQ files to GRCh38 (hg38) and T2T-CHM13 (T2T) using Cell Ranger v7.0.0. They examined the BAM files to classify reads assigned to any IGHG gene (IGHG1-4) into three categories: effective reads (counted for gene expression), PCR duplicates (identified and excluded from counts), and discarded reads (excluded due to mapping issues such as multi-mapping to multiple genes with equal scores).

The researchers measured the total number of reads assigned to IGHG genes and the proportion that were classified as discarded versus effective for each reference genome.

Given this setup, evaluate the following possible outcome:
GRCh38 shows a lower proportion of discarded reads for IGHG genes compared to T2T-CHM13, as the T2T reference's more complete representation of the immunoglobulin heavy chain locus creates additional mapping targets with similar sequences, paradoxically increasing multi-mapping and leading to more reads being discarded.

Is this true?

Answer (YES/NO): NO